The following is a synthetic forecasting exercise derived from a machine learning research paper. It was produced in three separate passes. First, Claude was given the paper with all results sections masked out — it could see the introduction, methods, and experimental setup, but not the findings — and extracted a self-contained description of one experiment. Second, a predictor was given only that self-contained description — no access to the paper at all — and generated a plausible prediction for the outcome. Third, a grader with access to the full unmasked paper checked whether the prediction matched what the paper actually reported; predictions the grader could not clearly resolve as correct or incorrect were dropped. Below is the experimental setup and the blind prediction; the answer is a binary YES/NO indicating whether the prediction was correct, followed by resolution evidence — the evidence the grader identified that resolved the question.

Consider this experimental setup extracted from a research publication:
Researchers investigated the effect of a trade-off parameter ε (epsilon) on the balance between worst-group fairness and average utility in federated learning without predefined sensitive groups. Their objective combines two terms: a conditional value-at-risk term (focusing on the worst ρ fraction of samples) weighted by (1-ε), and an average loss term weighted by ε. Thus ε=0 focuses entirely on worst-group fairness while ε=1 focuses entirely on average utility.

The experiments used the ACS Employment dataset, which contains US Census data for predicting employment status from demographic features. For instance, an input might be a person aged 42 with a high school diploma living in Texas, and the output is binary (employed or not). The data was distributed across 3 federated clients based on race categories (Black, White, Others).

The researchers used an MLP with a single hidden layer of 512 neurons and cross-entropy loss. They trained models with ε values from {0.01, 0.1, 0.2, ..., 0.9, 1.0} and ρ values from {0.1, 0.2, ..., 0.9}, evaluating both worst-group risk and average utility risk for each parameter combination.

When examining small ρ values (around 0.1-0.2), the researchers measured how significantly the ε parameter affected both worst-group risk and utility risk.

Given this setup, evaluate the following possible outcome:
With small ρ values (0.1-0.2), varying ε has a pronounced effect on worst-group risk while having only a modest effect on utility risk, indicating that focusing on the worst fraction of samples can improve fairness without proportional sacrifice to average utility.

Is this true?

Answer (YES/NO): NO